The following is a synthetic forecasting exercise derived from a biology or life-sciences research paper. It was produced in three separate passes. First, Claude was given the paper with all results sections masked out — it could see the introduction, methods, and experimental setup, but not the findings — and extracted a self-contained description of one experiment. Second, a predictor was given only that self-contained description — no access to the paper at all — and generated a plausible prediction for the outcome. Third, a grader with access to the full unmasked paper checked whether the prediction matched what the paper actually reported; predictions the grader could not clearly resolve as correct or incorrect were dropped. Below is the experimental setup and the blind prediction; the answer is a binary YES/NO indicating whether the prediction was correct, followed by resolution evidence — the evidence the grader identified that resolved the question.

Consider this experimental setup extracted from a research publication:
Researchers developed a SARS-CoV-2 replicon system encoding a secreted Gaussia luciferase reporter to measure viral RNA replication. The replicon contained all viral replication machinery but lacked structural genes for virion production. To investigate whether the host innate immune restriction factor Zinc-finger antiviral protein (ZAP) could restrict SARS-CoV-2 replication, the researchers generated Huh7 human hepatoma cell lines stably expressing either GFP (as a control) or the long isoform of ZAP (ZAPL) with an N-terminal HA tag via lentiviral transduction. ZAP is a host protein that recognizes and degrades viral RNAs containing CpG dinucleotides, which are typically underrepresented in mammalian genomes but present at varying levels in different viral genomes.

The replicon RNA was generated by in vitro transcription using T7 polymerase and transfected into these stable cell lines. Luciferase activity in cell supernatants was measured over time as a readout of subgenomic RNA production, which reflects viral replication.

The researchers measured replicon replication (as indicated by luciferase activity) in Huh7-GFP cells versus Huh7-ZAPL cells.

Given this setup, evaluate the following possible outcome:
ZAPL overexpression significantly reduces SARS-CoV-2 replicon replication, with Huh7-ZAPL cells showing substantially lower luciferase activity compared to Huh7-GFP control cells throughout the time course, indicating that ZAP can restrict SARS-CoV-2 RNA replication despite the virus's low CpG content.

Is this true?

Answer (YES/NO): YES